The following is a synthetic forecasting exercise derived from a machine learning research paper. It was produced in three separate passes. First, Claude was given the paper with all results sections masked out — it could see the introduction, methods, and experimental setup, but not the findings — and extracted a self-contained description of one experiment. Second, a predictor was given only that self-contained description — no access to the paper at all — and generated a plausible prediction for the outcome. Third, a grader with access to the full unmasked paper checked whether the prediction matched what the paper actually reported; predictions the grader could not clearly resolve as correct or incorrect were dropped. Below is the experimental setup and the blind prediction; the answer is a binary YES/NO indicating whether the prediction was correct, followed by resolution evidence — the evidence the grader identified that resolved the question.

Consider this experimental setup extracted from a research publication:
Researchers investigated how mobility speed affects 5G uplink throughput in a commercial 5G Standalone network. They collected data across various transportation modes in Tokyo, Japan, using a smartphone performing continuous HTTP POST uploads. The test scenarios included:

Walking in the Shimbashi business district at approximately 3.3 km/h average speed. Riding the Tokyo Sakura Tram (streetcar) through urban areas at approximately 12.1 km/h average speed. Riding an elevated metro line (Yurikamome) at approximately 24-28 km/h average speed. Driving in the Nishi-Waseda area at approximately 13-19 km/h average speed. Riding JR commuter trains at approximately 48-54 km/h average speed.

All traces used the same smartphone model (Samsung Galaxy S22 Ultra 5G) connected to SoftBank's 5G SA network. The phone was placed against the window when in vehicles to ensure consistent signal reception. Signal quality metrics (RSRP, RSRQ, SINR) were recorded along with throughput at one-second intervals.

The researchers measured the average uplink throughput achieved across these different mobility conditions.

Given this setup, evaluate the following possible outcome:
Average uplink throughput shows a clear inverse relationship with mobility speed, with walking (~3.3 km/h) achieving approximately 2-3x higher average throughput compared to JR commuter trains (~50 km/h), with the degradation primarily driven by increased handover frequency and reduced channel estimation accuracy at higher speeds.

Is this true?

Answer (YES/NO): NO